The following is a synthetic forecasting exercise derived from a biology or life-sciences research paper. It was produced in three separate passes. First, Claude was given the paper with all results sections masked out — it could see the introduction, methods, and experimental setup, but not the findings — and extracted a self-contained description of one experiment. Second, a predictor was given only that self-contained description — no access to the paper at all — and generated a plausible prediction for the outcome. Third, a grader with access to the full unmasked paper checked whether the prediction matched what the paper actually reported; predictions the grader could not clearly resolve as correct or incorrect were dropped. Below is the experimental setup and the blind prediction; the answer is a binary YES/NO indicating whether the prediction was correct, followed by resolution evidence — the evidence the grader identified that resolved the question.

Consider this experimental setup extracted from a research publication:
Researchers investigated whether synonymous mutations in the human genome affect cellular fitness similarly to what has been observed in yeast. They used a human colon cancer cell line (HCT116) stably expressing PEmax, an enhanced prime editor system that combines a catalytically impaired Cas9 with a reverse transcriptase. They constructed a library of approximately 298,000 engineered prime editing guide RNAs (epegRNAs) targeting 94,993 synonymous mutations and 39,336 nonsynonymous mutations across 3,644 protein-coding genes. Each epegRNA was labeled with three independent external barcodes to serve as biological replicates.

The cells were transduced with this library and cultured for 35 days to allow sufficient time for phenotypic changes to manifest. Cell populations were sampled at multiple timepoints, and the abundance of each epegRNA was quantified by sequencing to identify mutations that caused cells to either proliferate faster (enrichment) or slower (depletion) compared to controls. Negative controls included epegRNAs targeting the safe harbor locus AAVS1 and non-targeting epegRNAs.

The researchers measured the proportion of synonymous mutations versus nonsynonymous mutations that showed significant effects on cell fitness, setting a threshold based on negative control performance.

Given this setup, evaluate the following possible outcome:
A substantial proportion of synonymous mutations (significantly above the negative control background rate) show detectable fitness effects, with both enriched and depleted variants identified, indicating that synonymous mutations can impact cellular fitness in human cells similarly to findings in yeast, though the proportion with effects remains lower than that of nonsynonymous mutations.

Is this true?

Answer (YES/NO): NO